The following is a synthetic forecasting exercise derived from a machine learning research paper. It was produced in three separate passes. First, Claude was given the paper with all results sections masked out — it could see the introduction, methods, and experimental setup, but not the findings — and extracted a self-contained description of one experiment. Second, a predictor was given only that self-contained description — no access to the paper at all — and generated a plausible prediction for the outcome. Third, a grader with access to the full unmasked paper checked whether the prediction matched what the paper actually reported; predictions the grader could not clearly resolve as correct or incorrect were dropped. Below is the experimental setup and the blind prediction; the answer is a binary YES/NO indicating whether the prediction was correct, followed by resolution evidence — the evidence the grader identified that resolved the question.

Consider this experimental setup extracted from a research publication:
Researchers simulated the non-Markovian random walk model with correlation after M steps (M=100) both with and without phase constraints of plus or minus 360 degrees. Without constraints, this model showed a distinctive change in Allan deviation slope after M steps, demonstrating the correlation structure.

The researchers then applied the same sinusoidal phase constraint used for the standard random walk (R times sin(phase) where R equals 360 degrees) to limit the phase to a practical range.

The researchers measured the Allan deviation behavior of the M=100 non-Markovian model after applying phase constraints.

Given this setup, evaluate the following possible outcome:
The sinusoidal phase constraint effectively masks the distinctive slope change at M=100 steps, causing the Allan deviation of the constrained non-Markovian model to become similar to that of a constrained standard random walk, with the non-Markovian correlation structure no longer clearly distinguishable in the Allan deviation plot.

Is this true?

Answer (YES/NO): YES